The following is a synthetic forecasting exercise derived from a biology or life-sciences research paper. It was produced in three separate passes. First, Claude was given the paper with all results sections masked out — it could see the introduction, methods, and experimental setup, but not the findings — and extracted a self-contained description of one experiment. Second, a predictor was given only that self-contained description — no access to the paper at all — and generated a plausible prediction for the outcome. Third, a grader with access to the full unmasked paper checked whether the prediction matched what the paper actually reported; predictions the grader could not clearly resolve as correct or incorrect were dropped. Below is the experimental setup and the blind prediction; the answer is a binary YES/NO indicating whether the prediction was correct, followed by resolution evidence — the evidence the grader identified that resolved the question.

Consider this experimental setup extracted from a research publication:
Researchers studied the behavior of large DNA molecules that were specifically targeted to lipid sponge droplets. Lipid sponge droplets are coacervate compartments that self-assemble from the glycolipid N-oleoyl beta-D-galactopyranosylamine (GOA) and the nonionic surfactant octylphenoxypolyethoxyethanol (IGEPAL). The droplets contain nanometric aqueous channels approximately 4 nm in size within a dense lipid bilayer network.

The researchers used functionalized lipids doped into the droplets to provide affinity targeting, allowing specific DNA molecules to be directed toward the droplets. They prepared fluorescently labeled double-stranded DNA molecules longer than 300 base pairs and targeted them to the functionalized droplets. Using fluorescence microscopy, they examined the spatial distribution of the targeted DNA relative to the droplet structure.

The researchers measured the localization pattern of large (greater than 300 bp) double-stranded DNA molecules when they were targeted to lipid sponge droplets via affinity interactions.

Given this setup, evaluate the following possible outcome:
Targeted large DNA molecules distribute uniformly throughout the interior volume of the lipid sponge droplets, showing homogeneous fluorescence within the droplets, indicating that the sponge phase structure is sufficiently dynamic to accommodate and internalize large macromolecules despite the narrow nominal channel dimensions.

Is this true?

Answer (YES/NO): NO